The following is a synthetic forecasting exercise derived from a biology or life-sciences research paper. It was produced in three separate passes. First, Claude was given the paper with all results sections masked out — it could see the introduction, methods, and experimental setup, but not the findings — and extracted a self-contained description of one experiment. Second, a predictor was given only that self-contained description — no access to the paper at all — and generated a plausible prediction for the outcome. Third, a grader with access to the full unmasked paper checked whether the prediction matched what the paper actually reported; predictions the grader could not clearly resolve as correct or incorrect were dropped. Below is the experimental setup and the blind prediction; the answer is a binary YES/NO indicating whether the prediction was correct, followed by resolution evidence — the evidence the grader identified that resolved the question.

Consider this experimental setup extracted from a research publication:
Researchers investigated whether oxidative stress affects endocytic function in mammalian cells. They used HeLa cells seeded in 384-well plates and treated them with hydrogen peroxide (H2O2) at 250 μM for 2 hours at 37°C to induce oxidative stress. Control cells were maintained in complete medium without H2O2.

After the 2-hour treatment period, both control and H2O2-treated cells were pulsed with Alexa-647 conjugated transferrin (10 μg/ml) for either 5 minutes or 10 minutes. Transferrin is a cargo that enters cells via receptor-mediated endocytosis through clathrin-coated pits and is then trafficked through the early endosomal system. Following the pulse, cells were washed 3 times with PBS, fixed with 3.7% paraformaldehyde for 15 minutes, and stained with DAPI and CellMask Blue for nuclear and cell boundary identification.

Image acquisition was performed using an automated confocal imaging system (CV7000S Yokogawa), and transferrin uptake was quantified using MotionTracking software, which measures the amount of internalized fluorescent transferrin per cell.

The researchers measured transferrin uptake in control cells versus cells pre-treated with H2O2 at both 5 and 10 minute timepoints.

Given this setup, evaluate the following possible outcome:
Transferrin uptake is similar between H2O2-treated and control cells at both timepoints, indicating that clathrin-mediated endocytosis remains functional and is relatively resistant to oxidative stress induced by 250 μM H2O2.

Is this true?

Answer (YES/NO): NO